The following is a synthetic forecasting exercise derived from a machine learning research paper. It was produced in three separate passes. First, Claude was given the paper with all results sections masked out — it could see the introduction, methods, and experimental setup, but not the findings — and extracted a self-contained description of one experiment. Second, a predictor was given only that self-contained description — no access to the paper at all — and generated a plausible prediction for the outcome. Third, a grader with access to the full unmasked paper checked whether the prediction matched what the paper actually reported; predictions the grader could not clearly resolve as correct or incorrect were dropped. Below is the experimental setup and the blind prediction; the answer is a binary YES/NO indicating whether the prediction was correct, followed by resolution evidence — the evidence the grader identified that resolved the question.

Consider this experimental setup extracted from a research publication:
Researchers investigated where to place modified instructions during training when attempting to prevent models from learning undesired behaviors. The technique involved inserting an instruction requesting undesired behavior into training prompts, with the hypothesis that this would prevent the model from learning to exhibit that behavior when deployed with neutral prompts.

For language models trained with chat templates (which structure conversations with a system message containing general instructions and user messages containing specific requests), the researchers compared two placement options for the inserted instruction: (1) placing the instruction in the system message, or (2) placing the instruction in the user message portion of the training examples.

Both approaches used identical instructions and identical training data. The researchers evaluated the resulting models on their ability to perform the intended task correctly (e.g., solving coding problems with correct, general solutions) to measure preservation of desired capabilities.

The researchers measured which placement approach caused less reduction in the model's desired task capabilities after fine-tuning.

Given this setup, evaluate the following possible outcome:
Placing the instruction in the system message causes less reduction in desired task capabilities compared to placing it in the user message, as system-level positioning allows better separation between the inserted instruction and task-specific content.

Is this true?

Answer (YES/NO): NO